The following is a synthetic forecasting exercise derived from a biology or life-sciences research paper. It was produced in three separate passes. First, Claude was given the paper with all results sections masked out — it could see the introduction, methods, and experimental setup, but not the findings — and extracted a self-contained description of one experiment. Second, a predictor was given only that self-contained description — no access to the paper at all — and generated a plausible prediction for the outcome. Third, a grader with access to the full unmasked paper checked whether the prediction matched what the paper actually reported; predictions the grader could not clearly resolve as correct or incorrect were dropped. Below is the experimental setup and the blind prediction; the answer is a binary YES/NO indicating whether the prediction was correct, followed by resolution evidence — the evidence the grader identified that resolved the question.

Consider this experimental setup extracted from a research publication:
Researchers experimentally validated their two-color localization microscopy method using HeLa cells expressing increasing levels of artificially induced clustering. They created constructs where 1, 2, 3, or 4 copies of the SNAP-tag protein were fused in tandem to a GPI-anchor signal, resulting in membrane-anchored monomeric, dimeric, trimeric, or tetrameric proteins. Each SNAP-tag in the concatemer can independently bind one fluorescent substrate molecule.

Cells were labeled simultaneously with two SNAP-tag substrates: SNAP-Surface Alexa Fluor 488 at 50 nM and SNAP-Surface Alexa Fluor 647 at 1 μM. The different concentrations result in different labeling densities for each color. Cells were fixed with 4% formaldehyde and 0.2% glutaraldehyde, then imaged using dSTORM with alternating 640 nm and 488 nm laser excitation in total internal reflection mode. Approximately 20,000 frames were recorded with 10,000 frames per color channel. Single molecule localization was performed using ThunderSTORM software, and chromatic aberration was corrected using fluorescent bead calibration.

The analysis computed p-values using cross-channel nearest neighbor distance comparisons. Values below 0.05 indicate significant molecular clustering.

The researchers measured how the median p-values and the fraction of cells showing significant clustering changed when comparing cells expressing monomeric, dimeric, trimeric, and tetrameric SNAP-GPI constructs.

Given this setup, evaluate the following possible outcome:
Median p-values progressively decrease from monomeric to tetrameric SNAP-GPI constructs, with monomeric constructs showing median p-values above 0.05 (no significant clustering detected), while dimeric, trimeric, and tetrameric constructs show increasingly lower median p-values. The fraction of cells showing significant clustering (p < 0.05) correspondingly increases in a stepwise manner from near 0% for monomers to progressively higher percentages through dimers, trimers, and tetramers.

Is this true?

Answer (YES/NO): NO